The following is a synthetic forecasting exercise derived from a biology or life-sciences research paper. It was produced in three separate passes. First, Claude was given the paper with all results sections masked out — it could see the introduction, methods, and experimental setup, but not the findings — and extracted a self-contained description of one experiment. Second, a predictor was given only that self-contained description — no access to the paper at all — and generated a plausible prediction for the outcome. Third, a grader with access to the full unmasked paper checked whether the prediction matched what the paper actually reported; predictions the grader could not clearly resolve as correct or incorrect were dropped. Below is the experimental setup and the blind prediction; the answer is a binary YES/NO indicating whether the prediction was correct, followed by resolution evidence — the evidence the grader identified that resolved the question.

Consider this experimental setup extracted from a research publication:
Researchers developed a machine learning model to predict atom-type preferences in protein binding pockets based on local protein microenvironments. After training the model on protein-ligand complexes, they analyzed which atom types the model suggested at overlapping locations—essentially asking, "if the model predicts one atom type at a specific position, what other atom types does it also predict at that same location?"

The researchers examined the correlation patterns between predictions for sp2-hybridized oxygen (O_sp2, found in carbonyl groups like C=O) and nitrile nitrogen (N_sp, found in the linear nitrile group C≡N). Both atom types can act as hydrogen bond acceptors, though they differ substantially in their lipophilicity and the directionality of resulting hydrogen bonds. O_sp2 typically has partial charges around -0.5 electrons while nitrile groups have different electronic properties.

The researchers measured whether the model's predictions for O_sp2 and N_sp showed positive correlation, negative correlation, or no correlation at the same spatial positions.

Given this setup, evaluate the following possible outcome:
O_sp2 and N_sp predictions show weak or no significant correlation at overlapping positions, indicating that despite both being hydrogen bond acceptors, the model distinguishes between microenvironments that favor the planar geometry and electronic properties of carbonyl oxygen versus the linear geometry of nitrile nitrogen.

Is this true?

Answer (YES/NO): NO